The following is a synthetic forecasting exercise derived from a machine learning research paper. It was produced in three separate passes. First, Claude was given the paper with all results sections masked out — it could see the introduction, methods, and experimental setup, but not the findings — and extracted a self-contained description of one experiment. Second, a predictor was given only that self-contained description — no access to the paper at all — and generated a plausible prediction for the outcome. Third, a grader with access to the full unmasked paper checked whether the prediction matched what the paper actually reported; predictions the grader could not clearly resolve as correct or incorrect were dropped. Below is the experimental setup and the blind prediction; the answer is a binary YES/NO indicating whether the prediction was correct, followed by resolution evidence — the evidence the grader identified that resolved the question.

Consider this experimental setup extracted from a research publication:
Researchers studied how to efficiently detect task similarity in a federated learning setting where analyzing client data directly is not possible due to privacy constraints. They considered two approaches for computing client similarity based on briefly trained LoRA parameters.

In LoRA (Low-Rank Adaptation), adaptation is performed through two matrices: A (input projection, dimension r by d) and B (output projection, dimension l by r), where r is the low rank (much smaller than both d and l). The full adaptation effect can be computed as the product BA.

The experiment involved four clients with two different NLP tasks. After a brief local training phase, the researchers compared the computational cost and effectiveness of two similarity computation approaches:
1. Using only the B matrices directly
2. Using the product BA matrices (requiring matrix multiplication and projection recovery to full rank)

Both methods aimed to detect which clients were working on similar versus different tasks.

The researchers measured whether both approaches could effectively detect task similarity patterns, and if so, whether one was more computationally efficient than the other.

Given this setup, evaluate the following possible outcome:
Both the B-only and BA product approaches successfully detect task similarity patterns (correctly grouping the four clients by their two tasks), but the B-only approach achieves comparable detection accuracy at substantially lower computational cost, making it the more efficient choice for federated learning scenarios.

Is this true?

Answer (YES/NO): YES